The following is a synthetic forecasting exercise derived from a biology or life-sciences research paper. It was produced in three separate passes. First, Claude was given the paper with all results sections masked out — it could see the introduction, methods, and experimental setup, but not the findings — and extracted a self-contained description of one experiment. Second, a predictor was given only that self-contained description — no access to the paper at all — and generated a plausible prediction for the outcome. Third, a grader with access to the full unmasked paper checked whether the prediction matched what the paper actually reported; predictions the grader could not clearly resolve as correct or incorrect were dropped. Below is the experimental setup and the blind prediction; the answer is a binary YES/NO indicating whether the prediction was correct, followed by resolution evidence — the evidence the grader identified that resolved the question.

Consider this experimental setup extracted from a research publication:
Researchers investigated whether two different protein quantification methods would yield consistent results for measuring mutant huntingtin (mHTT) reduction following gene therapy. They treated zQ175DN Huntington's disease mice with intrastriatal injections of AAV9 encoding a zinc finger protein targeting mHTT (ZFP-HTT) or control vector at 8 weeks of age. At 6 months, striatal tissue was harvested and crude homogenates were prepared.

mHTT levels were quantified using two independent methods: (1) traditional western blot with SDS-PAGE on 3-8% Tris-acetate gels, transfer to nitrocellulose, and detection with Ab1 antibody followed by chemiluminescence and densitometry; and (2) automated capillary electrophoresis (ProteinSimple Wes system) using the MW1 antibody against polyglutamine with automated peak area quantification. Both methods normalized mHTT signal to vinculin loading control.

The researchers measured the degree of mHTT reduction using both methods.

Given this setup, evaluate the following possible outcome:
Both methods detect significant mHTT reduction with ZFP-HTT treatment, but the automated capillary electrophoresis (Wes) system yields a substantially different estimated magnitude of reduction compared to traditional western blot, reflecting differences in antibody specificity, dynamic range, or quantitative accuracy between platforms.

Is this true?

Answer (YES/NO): NO